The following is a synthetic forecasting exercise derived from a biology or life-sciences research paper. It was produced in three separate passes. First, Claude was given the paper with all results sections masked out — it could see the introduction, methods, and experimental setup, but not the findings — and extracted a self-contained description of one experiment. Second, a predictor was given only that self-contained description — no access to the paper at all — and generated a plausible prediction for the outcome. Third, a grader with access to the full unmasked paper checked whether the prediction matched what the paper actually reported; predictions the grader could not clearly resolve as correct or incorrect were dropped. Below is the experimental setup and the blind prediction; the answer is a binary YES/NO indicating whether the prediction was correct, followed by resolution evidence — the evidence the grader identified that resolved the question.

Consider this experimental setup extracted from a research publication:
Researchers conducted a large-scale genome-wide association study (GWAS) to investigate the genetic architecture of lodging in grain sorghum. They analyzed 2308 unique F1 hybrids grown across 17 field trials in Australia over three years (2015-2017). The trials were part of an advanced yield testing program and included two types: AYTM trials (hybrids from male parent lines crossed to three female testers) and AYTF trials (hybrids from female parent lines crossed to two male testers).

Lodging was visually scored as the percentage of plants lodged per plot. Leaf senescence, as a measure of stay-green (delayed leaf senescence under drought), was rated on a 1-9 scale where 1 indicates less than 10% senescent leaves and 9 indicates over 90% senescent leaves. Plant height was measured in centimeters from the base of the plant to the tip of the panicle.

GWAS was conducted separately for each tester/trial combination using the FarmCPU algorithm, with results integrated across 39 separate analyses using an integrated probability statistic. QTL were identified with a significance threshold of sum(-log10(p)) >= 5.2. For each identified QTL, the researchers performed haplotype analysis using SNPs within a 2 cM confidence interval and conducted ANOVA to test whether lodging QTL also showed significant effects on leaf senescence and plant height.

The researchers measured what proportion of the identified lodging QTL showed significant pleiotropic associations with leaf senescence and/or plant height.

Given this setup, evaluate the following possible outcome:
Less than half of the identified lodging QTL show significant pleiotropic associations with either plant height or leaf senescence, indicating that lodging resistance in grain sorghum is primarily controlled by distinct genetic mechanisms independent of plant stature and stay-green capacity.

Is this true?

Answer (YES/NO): NO